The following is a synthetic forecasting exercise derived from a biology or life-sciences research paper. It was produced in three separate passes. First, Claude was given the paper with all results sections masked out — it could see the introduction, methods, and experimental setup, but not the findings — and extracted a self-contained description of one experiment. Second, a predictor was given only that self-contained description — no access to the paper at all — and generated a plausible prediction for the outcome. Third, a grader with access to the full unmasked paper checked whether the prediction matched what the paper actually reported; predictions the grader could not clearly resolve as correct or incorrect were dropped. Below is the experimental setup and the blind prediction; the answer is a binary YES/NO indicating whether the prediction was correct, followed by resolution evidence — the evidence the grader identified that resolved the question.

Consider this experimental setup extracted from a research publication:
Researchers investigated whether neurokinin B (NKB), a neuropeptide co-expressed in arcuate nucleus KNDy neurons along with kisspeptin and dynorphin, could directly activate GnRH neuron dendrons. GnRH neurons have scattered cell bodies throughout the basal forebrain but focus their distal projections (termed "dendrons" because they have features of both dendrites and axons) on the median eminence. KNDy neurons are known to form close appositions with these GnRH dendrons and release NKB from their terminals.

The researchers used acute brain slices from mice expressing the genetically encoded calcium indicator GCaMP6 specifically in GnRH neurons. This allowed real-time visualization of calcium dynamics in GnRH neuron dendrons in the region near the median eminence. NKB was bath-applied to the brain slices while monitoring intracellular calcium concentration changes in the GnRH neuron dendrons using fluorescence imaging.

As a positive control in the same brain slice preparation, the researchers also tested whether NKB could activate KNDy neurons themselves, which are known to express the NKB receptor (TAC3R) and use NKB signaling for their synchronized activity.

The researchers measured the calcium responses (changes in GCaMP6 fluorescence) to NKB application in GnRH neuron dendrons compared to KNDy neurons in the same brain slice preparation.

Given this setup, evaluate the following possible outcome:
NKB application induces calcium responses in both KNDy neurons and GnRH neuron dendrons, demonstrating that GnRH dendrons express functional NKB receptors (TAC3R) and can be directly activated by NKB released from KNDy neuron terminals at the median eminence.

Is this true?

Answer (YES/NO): NO